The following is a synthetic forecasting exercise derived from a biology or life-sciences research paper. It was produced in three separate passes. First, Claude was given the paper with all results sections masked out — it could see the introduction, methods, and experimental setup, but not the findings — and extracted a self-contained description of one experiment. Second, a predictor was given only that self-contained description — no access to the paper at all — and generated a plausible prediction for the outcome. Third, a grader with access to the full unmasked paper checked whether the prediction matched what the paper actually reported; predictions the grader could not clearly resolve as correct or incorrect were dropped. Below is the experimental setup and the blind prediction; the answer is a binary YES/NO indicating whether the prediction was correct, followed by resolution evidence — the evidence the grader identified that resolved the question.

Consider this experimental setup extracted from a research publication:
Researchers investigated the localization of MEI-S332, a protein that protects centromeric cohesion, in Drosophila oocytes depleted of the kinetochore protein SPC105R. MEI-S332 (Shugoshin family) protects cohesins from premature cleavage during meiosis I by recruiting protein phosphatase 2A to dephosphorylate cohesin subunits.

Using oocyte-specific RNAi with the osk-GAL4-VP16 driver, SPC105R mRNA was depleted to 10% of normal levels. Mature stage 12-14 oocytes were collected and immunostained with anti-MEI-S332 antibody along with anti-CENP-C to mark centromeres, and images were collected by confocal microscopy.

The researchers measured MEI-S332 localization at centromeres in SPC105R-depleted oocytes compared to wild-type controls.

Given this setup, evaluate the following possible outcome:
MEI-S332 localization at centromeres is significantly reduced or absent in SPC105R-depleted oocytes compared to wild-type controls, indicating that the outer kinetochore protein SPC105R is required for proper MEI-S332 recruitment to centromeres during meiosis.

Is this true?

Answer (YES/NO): YES